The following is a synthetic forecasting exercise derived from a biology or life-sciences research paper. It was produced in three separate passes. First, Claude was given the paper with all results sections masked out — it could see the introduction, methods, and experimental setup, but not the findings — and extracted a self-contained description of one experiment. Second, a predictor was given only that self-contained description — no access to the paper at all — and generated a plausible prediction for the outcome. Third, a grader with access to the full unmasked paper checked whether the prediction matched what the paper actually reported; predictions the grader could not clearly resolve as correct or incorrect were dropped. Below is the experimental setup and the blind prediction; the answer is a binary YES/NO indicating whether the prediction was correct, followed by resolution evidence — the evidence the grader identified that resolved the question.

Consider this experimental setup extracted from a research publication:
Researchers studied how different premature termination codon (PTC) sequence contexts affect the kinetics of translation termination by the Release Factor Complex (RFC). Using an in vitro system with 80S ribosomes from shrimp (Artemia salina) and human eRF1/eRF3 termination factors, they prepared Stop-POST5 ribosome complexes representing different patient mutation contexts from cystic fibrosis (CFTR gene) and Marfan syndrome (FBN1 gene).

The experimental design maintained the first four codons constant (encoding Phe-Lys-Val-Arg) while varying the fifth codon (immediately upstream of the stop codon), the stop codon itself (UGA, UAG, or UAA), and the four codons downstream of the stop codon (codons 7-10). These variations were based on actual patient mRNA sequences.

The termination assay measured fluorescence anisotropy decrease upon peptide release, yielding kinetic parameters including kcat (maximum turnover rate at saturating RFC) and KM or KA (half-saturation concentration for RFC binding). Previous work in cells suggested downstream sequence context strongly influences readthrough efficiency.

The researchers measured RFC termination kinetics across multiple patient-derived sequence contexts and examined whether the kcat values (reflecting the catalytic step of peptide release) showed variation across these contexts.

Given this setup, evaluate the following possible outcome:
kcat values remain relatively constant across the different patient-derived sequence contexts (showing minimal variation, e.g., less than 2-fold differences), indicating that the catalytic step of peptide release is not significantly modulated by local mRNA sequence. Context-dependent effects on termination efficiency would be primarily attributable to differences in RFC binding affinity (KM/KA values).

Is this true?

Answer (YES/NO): NO